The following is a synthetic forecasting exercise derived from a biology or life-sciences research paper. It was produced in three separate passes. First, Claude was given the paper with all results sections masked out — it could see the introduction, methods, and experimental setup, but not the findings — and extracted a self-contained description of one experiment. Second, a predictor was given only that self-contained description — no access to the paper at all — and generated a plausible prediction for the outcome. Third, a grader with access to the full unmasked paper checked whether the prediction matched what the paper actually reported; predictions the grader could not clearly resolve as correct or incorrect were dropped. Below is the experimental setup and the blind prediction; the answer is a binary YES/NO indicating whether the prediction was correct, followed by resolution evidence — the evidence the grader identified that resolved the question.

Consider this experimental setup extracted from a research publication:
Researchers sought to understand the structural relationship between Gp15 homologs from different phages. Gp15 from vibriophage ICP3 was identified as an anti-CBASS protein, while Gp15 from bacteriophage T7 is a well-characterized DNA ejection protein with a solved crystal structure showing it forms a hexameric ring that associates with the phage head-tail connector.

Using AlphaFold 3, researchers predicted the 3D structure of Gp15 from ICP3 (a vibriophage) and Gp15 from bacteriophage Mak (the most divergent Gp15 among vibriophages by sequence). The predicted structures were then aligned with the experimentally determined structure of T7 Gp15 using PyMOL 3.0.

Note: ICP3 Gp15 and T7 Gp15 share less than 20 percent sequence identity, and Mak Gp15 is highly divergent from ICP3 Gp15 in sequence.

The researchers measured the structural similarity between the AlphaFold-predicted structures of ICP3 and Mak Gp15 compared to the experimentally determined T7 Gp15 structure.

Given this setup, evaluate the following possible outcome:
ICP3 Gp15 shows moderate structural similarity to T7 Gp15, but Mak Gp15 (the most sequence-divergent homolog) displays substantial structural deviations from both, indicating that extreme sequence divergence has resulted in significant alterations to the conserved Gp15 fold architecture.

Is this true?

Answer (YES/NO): NO